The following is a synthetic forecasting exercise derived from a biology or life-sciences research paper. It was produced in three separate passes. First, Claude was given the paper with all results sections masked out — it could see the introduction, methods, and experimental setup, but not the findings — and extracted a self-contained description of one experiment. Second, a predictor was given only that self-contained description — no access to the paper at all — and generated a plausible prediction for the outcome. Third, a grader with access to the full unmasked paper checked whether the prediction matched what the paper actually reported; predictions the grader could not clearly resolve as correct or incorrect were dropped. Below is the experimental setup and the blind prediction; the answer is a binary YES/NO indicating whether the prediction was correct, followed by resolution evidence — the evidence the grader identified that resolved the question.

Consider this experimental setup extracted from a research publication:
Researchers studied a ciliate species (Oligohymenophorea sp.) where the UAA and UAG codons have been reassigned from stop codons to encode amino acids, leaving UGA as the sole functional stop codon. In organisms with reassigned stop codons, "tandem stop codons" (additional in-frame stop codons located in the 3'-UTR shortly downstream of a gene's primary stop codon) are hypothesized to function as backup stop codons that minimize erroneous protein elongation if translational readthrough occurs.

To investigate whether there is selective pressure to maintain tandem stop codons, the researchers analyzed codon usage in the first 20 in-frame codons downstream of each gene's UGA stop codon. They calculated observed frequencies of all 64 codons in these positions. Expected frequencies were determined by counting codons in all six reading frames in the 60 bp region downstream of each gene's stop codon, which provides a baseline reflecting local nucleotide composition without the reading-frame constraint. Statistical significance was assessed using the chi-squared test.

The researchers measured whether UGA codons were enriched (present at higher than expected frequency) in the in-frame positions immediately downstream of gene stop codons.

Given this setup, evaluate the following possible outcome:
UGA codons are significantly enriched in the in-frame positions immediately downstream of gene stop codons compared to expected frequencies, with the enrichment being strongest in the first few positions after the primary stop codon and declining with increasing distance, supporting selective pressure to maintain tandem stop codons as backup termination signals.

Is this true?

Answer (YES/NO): YES